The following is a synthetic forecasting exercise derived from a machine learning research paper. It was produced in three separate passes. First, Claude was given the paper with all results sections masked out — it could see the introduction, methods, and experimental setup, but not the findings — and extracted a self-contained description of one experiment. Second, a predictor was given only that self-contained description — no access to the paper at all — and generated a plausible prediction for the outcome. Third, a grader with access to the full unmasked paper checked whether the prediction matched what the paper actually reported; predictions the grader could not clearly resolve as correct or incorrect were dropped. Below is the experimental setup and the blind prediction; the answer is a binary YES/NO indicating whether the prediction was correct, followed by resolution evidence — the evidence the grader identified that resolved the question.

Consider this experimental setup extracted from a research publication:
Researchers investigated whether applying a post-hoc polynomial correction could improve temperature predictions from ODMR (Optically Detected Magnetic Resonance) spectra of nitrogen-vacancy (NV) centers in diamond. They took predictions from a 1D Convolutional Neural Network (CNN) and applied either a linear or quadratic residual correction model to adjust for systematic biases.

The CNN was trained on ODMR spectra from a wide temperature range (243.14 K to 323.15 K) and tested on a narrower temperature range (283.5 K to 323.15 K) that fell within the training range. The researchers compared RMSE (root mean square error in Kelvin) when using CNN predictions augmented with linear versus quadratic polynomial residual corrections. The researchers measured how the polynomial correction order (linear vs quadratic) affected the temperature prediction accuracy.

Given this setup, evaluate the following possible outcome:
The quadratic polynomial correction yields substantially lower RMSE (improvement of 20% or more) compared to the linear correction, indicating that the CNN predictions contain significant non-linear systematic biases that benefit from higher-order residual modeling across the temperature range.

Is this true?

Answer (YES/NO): NO